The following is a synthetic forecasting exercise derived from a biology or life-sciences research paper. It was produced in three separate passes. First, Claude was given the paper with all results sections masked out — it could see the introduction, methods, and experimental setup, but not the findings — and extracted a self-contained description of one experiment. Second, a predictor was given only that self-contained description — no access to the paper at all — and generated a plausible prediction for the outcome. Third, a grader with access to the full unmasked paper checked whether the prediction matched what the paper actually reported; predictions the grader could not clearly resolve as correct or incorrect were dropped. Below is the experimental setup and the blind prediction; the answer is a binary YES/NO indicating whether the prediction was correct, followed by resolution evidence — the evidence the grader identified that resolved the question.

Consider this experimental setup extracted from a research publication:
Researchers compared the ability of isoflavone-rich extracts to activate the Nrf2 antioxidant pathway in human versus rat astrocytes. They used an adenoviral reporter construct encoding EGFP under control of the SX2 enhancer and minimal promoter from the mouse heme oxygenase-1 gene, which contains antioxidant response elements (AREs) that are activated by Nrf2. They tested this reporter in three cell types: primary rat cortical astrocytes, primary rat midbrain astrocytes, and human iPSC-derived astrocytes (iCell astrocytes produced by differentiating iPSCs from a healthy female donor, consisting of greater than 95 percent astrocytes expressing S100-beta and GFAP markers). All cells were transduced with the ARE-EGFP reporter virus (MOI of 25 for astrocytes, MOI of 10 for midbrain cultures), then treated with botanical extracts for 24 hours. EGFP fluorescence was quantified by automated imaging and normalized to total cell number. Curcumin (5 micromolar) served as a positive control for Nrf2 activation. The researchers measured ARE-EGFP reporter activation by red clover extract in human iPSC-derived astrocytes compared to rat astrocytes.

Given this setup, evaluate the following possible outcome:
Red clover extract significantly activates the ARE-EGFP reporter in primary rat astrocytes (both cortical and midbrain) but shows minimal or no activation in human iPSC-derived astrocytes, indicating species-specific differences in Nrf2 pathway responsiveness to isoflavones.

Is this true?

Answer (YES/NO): NO